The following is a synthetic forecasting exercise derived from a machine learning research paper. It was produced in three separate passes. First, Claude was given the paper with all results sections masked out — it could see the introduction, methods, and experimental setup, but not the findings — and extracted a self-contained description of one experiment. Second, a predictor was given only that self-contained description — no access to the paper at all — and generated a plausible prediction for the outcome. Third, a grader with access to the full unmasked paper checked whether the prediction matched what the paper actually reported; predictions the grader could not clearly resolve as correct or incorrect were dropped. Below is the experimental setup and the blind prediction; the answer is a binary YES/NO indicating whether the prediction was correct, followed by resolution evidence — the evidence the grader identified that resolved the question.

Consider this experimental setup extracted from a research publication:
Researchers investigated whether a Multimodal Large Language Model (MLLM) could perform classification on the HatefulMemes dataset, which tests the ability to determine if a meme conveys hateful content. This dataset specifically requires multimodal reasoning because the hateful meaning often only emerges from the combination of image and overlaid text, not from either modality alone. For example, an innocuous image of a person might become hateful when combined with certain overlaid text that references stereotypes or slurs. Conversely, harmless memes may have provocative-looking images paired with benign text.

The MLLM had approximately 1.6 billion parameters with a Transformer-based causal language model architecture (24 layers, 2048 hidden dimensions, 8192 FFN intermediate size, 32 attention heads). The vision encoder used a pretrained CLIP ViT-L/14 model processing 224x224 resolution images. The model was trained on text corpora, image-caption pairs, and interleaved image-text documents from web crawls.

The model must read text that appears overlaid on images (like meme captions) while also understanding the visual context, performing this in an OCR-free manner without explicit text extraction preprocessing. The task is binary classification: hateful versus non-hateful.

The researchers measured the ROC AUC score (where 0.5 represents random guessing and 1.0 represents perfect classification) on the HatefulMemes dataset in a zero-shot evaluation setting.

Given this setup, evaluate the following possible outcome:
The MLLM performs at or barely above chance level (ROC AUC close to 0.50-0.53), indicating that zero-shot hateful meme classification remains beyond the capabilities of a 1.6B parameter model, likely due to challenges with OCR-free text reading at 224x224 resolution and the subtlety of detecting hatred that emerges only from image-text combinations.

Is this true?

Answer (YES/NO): NO